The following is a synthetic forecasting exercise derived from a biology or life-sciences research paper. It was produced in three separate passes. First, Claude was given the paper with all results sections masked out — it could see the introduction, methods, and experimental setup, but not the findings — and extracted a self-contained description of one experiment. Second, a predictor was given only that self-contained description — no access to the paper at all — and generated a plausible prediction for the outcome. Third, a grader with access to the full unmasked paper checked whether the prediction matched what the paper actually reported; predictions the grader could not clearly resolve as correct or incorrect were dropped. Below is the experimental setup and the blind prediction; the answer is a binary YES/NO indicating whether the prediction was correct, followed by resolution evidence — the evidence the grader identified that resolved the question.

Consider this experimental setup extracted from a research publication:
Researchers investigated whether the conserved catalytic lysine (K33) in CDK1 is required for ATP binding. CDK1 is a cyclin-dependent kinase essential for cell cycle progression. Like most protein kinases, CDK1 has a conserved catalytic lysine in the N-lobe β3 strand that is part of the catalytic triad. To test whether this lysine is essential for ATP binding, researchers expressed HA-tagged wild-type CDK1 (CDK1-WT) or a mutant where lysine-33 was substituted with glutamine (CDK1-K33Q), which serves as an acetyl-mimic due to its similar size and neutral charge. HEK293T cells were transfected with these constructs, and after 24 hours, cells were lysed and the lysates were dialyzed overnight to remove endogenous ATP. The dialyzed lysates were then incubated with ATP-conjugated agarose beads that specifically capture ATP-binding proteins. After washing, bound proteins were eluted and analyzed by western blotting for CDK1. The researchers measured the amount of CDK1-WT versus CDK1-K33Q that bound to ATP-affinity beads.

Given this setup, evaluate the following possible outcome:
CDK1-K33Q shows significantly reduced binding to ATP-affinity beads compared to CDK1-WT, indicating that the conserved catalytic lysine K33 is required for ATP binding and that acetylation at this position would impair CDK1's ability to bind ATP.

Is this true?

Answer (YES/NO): NO